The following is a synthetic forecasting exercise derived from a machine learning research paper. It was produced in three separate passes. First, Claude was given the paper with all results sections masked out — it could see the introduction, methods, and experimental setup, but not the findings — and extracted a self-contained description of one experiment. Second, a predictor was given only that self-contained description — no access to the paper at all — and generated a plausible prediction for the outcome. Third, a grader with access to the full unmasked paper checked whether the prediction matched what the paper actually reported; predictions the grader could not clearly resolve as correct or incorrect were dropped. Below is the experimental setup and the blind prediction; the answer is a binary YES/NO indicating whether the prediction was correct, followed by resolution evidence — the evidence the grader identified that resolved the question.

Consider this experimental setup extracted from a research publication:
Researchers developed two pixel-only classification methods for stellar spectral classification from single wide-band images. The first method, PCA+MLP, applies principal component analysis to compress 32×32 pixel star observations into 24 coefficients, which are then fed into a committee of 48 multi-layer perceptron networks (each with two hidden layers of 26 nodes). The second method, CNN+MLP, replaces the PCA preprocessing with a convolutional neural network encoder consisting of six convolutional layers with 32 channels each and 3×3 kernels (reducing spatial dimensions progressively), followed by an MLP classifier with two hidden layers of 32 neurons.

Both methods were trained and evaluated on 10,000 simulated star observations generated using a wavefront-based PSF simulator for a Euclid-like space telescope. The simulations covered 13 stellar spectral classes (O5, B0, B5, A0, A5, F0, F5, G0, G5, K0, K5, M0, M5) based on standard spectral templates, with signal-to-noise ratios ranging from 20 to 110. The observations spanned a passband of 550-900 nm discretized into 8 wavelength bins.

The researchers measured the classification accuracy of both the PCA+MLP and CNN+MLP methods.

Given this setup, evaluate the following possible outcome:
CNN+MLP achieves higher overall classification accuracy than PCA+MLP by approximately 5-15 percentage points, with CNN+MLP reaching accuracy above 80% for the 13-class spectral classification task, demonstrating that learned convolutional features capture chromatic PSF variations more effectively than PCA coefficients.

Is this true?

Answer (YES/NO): NO